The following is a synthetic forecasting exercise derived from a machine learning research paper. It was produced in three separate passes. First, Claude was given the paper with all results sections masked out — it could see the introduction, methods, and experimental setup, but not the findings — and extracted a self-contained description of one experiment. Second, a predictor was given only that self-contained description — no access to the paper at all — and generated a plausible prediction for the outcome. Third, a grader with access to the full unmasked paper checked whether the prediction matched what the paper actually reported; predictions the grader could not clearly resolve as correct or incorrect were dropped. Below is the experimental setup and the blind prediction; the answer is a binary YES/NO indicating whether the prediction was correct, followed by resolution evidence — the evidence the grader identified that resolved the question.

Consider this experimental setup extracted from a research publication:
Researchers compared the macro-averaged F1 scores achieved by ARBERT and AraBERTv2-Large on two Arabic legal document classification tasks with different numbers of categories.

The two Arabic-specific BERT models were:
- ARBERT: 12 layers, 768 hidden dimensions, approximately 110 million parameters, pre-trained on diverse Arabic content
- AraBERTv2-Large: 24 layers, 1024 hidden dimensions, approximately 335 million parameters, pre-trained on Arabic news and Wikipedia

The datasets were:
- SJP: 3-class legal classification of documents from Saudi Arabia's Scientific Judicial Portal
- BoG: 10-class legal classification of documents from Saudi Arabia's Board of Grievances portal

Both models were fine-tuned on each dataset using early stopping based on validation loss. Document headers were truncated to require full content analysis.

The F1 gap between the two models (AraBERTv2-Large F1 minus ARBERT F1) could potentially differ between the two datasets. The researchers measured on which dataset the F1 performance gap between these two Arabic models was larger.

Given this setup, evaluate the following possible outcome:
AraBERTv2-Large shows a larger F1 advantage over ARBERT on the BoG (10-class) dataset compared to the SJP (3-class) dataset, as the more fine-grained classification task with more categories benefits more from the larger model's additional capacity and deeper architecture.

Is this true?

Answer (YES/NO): NO